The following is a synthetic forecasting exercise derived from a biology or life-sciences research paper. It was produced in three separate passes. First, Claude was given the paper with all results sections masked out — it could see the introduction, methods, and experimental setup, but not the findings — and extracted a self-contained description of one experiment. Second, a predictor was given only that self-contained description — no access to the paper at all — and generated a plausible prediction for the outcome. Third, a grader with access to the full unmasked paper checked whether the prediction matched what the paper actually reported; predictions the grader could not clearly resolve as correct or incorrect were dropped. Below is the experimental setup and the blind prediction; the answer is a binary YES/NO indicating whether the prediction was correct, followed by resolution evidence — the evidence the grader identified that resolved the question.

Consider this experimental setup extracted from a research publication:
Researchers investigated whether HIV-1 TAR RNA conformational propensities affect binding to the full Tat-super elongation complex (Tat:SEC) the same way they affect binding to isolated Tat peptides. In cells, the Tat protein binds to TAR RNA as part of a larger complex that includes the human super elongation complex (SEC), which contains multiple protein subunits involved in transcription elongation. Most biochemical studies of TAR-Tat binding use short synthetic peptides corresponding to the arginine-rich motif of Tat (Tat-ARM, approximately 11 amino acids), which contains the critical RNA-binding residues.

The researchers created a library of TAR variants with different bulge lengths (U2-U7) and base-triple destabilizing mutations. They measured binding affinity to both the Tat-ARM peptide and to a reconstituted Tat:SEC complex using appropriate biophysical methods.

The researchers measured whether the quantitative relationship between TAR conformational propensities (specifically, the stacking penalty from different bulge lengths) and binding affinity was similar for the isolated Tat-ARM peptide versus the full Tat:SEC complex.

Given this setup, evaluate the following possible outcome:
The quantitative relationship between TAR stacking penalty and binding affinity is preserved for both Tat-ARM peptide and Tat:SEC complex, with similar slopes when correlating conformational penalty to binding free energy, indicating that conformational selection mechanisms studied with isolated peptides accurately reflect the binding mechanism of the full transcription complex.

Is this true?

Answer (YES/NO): YES